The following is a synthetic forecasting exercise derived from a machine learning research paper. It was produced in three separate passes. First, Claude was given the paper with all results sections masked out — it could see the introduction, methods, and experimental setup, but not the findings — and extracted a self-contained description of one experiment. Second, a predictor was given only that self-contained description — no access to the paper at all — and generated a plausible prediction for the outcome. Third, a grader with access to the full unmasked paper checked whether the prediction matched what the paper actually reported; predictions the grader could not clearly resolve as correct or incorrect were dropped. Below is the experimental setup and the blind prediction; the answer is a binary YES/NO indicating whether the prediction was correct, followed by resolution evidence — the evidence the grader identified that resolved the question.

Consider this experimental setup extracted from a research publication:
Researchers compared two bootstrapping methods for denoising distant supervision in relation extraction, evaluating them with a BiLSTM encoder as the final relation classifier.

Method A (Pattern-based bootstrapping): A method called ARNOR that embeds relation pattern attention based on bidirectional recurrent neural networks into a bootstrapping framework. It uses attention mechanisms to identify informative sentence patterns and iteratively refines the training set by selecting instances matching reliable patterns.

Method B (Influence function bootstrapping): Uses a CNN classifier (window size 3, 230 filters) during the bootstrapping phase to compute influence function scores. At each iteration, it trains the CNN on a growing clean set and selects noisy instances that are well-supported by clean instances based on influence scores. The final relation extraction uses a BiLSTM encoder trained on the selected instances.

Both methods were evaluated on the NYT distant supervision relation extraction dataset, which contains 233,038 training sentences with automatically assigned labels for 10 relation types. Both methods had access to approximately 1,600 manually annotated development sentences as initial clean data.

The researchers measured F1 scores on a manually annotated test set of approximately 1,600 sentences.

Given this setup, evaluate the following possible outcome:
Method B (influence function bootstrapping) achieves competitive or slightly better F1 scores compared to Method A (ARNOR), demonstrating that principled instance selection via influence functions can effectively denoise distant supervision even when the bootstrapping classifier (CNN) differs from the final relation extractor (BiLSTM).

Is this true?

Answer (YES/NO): NO